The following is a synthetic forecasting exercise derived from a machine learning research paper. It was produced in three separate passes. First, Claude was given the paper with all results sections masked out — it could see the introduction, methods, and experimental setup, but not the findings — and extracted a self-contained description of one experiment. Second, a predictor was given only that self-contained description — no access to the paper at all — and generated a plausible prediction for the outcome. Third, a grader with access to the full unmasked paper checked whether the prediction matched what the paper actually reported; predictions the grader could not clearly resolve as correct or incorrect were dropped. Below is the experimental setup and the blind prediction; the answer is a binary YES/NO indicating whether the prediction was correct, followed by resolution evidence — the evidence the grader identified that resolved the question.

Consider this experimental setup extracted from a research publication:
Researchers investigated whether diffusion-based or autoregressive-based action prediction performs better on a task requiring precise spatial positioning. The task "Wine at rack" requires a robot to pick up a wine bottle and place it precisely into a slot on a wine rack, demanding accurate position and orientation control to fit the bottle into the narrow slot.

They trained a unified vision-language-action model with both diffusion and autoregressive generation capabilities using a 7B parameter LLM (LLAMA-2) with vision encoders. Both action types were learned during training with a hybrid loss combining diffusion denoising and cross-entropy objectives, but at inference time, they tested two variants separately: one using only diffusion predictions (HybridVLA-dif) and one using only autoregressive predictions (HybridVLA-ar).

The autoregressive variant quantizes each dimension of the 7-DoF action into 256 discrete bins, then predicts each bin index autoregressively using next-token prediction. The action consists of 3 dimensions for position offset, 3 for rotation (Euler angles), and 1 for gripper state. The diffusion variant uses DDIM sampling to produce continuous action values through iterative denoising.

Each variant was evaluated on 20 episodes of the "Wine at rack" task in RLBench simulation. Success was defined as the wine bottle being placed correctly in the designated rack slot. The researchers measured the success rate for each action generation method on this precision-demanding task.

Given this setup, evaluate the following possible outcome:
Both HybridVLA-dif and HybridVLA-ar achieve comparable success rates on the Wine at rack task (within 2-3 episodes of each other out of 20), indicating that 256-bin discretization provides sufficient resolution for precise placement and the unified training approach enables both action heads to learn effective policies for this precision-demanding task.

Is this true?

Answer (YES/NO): NO